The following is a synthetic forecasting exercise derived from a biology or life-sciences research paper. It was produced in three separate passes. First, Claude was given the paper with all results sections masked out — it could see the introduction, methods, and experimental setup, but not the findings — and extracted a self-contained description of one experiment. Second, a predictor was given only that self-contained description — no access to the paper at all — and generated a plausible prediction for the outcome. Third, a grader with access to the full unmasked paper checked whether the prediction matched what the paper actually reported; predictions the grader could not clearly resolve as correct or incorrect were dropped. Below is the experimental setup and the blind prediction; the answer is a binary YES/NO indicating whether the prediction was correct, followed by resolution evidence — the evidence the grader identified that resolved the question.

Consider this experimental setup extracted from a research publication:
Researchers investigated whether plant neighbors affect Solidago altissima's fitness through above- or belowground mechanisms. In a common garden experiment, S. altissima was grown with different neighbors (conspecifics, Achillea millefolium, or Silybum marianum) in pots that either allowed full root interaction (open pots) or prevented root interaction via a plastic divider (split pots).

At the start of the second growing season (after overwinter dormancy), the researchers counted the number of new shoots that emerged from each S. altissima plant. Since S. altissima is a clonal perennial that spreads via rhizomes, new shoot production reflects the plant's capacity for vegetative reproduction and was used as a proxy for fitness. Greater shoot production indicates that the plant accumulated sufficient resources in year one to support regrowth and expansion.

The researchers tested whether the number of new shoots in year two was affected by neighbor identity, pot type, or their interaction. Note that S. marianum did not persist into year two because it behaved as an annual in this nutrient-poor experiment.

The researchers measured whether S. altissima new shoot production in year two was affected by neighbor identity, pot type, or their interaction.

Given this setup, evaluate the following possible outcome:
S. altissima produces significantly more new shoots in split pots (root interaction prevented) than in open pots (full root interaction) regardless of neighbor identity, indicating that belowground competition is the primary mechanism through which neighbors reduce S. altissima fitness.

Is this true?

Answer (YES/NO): NO